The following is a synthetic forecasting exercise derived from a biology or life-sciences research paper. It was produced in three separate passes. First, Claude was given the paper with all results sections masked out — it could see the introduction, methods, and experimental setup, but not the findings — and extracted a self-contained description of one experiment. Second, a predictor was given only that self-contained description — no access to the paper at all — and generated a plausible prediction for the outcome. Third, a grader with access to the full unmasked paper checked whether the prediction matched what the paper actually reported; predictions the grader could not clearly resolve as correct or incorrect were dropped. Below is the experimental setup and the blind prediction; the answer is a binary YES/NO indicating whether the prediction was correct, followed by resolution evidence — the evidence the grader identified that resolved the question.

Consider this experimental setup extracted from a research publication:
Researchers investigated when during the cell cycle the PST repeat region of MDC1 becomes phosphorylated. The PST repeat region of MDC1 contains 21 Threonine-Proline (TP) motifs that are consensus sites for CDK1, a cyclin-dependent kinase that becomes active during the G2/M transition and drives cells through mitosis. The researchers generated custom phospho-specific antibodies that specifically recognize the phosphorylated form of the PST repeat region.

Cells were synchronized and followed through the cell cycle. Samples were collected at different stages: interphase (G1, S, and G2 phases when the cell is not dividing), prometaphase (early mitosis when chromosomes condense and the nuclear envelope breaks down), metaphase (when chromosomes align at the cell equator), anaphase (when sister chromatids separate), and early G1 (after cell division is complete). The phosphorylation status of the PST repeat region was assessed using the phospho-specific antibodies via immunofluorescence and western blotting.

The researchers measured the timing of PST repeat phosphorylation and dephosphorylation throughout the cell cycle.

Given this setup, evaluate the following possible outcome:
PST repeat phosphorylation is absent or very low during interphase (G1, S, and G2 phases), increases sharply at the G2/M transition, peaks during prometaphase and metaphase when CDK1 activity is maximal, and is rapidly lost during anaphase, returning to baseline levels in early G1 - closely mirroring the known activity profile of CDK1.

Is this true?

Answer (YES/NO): NO